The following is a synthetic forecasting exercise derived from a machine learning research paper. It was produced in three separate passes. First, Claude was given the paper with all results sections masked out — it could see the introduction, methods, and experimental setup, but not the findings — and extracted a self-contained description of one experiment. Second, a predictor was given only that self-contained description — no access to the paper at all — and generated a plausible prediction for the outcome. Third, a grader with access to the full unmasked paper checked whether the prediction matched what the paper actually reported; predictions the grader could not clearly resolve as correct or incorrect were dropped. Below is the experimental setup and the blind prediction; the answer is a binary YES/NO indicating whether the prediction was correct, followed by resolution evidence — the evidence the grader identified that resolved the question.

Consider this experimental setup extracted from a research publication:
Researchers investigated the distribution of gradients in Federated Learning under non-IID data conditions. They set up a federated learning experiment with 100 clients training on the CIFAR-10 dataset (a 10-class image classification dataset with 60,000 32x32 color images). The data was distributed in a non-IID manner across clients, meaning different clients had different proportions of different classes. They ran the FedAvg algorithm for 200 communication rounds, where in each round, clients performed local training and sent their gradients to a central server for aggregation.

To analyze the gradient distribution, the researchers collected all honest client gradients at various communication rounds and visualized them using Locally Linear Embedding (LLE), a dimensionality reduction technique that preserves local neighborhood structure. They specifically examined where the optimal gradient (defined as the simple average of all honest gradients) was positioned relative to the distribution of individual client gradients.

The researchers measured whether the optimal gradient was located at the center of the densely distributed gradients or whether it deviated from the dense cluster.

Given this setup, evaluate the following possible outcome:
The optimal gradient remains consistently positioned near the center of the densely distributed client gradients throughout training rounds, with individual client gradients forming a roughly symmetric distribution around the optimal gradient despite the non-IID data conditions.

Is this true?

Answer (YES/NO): NO